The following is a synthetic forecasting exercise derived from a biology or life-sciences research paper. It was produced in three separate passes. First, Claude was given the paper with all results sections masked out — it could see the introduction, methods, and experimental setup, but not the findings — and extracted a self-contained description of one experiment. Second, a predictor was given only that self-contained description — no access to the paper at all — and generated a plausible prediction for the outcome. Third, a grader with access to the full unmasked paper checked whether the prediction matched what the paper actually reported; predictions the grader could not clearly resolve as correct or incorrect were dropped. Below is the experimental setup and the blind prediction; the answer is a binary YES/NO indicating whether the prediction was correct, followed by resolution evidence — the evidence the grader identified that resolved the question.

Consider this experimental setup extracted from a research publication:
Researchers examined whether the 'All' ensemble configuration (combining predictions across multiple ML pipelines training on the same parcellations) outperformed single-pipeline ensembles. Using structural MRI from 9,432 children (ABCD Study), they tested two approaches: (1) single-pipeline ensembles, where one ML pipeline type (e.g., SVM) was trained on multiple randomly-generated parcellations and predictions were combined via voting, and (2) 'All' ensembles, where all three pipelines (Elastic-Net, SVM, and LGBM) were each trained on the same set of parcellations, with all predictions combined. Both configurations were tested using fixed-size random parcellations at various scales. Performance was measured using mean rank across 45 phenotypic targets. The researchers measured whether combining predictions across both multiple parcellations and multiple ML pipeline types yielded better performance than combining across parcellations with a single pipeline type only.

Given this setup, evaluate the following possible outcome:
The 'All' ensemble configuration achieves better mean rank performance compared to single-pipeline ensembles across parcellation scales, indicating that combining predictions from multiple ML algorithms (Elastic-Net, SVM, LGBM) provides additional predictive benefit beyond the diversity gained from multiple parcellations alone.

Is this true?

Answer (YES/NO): NO